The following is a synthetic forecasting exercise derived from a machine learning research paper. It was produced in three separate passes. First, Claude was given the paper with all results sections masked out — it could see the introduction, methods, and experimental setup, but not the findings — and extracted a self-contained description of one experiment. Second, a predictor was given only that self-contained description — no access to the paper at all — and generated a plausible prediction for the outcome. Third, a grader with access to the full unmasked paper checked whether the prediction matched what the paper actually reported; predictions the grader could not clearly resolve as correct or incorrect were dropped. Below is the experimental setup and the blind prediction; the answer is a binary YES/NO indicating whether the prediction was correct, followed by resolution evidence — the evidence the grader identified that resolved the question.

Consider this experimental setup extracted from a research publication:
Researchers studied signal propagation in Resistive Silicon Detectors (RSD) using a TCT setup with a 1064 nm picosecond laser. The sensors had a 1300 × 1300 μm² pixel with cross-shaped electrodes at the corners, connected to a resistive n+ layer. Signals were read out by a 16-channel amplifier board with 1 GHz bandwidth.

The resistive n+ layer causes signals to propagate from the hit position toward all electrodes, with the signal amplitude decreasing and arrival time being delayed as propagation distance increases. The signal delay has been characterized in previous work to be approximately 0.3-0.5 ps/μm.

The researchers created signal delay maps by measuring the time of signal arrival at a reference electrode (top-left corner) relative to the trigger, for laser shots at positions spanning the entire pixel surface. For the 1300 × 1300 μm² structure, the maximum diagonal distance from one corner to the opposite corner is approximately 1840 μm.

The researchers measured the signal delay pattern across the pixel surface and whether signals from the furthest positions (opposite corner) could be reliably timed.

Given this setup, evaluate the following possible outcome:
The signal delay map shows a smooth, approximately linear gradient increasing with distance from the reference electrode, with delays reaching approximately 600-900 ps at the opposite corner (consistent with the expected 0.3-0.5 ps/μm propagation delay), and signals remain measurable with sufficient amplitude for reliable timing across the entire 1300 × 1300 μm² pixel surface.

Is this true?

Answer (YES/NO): NO